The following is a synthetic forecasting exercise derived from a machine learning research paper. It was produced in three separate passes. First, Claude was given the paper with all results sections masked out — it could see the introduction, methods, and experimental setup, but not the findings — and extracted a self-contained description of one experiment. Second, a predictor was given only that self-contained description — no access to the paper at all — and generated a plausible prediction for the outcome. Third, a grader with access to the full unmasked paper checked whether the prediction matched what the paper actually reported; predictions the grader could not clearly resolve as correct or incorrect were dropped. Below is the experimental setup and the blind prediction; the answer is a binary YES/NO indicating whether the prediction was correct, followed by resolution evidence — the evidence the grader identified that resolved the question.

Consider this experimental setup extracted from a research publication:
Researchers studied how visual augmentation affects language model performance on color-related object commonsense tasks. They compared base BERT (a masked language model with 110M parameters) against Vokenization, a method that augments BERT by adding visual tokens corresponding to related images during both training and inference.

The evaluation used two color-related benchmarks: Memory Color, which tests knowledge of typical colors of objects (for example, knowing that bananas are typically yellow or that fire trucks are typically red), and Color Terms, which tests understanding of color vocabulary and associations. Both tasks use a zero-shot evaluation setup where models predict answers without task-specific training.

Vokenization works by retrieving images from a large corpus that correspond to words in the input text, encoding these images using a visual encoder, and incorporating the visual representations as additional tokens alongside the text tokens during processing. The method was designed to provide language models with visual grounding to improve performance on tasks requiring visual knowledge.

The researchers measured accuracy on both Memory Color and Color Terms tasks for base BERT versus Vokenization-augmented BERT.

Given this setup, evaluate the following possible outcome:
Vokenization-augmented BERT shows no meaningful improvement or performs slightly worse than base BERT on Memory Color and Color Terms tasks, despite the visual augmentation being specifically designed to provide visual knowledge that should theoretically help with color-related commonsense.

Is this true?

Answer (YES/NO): NO